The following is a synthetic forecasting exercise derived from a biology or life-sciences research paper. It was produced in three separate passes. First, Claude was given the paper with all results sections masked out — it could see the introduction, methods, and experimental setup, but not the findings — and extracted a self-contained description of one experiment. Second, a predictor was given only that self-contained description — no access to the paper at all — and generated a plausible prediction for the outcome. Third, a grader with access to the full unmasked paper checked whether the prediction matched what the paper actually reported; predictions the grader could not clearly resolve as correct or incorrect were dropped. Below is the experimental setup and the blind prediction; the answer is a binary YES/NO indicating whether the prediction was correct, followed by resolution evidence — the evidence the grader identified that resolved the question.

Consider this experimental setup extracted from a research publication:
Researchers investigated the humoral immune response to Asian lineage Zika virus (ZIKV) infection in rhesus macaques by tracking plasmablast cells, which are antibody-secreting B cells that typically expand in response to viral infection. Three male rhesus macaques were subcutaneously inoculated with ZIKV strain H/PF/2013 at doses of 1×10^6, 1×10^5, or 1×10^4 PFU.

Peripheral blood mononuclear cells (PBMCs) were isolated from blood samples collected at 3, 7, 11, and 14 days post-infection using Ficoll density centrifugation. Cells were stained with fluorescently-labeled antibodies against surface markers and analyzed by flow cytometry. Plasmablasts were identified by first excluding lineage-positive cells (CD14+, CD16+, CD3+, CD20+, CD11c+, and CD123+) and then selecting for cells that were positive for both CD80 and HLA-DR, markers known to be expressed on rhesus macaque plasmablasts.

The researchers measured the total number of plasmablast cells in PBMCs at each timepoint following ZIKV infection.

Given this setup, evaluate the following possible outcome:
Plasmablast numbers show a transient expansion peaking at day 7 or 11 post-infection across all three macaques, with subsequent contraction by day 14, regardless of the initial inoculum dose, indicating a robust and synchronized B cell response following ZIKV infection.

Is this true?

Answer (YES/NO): NO